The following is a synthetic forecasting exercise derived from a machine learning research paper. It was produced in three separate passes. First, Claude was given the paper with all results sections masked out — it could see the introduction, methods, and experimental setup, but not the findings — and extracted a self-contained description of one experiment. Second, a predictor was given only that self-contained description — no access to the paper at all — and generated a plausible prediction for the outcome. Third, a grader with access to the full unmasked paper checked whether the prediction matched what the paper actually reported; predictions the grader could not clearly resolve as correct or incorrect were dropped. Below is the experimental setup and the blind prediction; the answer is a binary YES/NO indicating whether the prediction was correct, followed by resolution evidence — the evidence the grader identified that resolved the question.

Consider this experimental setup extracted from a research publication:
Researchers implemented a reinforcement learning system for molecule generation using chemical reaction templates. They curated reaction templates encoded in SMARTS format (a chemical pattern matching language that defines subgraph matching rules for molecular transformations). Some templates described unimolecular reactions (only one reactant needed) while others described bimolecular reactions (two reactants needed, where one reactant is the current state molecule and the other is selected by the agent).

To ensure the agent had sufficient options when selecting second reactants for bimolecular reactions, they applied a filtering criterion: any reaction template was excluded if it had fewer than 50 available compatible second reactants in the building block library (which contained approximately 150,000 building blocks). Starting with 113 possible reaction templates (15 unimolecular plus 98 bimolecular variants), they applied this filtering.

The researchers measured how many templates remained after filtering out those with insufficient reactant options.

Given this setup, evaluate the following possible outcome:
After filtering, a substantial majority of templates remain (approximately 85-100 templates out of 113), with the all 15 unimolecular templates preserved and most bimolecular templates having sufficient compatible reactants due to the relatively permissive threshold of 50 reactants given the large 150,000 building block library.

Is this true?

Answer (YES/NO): YES